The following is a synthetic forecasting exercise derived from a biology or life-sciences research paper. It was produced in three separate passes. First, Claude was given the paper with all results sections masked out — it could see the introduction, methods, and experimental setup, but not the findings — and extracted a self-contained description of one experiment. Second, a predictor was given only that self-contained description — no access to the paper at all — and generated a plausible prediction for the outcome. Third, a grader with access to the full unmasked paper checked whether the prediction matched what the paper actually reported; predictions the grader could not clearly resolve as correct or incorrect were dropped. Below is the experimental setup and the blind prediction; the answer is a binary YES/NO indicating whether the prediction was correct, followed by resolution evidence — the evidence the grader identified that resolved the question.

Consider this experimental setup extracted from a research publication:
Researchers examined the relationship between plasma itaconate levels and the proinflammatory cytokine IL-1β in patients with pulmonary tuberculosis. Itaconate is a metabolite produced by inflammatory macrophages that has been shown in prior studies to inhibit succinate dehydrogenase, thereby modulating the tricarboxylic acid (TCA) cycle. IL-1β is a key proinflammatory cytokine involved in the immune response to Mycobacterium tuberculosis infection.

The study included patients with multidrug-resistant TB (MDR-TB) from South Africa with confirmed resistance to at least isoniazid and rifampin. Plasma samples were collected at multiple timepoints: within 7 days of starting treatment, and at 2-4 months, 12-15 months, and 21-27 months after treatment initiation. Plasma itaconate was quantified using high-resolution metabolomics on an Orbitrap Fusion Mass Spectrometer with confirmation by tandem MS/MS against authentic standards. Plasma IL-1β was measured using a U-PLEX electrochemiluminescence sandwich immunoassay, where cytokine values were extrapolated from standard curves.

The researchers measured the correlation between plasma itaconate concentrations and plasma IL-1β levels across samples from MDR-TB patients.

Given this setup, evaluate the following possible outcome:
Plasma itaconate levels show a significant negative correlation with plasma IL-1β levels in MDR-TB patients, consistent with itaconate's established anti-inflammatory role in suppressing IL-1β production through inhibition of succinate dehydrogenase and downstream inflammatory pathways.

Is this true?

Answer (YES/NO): YES